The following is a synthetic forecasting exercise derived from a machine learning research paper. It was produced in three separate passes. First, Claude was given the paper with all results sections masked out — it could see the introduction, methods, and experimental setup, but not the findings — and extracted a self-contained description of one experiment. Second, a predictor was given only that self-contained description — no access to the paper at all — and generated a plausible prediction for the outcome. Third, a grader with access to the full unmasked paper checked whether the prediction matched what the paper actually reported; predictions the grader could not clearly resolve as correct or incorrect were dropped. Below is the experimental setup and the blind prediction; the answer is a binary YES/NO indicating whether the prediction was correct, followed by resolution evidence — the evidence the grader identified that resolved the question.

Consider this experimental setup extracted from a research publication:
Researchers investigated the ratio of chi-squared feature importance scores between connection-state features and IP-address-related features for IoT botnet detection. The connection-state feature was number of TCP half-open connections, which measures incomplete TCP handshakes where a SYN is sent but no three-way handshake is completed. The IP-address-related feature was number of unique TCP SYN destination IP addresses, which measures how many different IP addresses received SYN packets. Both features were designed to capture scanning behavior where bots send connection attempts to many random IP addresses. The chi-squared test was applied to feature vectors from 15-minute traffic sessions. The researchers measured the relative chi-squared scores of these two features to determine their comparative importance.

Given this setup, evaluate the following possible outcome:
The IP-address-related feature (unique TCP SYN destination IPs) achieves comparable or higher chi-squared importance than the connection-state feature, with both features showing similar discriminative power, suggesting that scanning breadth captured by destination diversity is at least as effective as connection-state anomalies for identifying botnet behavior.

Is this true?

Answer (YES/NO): NO